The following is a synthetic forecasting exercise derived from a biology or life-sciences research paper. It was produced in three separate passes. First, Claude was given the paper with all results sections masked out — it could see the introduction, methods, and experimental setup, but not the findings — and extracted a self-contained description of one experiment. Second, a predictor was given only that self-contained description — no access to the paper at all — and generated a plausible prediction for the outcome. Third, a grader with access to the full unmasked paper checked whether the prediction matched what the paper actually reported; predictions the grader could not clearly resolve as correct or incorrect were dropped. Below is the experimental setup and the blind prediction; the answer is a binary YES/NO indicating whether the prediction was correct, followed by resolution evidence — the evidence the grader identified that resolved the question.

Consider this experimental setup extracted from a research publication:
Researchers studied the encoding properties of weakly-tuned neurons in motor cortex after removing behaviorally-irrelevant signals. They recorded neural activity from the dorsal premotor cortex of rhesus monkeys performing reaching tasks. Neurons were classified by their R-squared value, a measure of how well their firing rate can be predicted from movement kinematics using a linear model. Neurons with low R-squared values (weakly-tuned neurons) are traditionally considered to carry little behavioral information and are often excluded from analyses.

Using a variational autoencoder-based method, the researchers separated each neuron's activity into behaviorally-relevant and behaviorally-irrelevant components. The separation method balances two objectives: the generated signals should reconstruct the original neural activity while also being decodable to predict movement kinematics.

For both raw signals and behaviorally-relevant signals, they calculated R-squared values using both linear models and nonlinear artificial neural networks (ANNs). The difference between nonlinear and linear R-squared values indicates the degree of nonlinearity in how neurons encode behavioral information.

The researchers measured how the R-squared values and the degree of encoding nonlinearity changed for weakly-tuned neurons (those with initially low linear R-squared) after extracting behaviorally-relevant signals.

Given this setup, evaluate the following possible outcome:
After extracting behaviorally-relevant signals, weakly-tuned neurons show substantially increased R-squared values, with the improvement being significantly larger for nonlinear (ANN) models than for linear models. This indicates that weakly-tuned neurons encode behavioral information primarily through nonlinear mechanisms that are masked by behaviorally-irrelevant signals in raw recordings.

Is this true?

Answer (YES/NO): NO